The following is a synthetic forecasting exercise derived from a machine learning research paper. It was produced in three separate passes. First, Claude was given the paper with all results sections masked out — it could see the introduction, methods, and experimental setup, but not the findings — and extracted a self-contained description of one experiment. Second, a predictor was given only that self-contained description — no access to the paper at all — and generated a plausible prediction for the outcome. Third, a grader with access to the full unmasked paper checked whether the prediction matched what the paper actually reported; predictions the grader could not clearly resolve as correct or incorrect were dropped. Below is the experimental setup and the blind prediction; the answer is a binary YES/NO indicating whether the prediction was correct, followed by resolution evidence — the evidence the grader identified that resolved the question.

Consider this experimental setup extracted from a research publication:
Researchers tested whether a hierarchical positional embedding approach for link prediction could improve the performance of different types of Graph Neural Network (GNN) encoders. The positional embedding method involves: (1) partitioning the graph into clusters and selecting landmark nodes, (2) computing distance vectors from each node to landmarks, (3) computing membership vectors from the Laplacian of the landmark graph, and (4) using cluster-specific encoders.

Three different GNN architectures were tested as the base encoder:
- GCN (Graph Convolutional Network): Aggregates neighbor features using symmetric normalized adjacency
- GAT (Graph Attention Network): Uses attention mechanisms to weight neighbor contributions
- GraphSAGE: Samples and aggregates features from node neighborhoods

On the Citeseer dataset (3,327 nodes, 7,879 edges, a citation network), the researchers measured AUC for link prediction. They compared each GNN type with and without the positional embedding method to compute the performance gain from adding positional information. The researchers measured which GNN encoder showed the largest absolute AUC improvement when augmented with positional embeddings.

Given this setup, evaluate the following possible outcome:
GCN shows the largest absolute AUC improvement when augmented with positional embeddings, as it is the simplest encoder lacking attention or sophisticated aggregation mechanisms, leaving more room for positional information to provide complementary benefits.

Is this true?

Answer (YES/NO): YES